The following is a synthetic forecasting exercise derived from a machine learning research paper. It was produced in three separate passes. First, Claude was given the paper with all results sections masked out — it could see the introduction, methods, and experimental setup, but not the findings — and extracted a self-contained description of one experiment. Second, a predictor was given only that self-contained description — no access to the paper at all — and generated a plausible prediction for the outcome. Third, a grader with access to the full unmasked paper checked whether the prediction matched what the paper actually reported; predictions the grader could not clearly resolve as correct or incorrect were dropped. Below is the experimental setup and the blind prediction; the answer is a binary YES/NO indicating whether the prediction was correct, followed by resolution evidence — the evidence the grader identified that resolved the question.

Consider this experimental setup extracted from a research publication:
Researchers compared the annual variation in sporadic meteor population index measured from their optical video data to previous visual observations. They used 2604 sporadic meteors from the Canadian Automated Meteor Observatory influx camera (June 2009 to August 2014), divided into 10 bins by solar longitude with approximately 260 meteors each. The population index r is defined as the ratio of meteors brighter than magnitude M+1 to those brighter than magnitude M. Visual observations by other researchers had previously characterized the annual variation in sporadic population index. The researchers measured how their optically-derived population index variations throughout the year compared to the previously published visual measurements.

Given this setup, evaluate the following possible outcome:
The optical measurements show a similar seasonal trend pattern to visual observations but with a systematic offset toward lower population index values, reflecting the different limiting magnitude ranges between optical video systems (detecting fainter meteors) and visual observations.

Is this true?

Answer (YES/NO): NO